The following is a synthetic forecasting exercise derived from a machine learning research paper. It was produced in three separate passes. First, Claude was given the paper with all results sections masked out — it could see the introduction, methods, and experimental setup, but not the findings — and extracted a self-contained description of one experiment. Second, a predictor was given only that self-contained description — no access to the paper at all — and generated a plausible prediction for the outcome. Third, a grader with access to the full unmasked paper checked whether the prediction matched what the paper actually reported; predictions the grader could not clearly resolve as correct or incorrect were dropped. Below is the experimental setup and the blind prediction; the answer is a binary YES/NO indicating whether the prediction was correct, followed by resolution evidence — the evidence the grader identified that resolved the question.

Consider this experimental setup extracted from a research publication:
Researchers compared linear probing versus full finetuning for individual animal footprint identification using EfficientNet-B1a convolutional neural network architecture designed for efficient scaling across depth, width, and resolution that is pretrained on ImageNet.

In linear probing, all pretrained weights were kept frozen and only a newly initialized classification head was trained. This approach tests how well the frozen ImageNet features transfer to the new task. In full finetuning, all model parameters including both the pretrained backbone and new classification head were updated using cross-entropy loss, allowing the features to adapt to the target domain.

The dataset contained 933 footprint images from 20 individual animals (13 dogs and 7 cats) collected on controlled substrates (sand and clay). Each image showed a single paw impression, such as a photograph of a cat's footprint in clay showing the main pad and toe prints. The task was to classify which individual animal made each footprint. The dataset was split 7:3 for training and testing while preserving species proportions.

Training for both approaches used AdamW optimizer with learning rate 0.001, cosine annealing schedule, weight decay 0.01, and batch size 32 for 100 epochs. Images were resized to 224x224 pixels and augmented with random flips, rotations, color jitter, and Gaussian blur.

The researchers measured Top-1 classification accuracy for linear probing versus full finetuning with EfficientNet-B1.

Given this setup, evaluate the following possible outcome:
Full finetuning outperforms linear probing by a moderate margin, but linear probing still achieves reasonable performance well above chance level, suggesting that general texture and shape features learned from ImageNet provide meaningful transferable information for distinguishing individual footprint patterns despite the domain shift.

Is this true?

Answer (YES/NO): NO